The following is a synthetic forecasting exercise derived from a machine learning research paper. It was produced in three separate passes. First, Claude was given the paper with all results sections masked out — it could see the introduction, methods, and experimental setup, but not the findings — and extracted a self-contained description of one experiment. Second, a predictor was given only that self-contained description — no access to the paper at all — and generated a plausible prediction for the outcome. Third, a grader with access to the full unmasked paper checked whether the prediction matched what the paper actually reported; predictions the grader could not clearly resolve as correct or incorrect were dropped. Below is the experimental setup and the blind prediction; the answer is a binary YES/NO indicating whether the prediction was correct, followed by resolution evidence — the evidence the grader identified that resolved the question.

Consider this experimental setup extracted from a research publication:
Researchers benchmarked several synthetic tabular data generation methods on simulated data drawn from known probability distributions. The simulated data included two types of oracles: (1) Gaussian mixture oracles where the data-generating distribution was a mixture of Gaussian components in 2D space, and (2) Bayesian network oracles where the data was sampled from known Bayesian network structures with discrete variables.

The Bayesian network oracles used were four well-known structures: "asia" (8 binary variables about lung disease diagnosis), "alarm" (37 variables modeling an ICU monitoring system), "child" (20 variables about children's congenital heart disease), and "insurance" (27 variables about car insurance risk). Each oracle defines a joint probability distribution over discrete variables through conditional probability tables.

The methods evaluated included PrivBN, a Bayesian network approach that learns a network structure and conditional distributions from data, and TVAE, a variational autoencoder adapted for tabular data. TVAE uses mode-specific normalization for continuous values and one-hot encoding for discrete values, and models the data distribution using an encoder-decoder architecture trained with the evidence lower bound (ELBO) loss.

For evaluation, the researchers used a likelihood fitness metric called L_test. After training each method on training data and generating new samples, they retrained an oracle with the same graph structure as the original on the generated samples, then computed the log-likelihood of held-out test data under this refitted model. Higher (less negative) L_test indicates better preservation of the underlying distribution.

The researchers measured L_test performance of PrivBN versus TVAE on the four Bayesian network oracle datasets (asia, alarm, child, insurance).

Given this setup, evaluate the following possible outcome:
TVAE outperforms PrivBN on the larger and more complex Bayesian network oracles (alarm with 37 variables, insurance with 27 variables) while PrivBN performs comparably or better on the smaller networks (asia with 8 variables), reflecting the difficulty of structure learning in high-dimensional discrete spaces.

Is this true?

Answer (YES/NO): NO